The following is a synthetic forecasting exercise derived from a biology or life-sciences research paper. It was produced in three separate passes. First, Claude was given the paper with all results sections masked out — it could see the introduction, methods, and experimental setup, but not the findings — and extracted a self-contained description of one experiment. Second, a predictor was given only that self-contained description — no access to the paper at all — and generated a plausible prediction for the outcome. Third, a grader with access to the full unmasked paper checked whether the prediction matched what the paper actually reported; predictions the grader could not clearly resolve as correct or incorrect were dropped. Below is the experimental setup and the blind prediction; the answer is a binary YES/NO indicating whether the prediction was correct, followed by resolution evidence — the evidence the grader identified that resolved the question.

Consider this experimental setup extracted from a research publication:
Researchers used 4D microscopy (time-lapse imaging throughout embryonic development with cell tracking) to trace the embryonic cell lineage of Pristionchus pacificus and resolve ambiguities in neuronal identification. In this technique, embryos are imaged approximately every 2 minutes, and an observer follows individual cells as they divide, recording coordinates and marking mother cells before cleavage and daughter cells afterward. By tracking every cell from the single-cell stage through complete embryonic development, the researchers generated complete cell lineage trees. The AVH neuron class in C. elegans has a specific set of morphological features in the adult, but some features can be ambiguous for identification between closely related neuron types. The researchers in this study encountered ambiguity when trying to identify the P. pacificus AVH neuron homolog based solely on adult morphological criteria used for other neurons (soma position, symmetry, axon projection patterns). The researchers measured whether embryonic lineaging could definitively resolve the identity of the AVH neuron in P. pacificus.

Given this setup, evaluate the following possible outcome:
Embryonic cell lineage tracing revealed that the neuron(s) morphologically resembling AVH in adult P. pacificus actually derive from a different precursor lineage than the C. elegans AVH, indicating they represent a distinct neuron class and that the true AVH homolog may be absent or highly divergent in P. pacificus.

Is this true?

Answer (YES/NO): NO